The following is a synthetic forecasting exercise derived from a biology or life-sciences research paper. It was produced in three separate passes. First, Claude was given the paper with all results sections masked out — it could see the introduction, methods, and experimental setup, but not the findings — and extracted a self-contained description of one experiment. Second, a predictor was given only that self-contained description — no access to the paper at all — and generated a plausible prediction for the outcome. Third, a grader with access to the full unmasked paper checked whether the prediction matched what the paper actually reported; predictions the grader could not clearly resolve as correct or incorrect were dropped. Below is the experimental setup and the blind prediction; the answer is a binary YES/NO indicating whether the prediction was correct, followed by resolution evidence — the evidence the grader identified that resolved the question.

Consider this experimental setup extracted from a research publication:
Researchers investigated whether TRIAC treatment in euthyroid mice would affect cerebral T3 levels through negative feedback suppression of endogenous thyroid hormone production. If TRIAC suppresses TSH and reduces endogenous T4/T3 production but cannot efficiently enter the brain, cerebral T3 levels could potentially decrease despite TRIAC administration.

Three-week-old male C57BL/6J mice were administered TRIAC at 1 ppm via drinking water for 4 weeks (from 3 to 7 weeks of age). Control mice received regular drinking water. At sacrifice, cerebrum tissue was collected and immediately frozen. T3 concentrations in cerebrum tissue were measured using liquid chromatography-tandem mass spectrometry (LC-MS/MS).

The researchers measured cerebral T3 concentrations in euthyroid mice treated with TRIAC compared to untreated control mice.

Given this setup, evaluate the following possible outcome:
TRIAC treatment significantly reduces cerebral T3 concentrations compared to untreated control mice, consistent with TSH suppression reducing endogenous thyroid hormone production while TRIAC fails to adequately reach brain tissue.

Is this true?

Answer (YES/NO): YES